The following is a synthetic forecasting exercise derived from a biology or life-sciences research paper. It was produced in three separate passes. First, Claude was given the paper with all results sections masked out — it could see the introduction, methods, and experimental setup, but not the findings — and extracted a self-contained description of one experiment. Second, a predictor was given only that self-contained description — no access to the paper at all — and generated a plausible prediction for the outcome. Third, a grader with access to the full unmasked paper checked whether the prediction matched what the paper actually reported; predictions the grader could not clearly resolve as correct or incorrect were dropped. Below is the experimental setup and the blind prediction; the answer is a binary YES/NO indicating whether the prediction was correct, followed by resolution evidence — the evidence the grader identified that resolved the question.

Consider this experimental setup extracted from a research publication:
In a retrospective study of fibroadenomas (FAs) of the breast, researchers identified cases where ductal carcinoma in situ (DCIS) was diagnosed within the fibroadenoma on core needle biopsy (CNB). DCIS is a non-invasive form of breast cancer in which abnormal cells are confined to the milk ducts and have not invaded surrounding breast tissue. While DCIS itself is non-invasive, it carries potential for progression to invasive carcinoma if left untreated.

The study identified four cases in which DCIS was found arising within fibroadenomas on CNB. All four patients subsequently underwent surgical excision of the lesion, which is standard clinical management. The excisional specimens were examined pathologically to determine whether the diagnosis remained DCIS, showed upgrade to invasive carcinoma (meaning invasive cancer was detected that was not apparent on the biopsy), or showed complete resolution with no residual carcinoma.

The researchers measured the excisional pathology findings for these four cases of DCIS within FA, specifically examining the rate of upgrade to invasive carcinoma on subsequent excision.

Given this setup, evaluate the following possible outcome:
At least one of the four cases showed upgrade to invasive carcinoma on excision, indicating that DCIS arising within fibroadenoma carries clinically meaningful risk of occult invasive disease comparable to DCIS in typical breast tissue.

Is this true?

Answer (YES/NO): YES